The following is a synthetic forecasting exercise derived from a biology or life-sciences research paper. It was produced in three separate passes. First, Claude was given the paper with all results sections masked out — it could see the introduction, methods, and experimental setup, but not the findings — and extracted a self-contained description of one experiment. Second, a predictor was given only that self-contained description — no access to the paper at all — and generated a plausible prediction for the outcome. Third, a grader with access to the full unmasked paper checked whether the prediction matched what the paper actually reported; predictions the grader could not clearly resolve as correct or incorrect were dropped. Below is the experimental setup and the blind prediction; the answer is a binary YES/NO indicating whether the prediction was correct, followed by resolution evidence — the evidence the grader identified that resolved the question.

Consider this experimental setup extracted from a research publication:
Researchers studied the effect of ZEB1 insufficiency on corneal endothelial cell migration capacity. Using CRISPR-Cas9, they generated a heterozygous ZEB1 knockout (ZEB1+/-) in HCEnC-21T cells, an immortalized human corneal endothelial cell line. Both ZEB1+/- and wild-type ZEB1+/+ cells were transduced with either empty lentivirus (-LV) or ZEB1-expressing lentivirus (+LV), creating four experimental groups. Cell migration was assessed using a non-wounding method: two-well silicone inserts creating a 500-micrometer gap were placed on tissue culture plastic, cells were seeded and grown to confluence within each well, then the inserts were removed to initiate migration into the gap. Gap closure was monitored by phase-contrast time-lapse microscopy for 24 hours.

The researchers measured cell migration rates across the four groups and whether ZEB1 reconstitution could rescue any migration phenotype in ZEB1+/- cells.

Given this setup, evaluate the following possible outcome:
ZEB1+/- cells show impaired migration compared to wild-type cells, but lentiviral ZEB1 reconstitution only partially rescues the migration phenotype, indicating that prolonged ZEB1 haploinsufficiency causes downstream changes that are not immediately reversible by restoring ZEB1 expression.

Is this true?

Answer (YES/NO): NO